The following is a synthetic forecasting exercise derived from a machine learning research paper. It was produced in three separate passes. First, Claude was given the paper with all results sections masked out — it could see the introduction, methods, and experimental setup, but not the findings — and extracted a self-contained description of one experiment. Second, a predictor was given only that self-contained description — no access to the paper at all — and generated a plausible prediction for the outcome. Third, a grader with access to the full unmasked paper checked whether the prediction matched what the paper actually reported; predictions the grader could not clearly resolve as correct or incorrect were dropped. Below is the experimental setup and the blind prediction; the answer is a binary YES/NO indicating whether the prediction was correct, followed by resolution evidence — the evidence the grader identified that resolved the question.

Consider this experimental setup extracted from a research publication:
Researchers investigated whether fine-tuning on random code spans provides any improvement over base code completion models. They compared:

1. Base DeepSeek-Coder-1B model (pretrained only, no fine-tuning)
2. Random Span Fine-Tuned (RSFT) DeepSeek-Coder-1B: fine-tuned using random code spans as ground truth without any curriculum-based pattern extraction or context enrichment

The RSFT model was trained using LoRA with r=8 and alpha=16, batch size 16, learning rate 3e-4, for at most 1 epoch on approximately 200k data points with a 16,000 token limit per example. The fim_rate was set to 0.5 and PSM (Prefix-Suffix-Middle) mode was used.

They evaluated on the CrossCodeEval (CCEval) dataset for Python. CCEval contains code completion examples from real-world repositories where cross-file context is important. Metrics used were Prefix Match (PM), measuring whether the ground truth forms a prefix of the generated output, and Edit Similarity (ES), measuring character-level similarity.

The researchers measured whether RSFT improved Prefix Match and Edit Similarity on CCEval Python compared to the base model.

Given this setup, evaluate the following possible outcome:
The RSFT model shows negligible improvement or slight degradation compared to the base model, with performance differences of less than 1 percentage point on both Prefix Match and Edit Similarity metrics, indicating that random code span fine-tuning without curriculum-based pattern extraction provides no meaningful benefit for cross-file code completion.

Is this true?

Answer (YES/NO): YES